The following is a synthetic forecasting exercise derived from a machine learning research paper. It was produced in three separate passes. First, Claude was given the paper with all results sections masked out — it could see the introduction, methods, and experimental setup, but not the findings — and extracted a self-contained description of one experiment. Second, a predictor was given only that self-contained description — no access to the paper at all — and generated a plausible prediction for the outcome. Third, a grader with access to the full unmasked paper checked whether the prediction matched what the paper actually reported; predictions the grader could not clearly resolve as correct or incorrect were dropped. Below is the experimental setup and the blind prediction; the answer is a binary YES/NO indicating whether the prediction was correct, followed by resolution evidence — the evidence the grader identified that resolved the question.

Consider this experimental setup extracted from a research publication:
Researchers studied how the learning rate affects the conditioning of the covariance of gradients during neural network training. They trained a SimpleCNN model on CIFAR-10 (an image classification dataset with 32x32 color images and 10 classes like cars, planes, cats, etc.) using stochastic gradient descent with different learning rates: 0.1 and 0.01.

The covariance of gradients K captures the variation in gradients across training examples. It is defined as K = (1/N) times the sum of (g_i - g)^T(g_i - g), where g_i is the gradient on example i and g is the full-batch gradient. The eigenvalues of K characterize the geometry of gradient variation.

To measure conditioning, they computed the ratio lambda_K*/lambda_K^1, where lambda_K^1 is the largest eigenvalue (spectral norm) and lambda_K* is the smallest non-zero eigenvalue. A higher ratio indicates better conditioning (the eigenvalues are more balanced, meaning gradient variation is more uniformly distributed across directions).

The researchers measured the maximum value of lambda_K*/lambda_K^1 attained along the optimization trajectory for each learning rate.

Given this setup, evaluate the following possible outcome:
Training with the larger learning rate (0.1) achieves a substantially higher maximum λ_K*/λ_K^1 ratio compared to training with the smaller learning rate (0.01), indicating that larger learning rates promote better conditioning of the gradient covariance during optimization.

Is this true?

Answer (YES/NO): YES